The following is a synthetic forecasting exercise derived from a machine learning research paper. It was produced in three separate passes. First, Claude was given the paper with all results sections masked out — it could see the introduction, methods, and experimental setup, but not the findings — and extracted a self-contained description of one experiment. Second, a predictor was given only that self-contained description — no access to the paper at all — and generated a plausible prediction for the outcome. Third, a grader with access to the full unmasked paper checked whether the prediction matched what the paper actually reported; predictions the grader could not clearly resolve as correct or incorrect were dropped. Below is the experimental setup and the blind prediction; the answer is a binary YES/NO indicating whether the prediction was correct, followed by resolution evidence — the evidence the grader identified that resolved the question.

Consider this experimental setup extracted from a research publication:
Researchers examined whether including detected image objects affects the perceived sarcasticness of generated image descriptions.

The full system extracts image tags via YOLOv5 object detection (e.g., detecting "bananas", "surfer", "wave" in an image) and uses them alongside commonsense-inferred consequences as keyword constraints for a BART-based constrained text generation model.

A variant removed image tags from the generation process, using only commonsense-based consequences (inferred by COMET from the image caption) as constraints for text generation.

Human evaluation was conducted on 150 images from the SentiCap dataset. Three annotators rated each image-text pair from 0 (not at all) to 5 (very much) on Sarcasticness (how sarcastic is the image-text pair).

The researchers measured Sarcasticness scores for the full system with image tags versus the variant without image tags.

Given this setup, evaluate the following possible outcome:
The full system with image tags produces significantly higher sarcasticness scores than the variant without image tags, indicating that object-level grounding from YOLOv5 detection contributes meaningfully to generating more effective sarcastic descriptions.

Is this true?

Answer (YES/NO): YES